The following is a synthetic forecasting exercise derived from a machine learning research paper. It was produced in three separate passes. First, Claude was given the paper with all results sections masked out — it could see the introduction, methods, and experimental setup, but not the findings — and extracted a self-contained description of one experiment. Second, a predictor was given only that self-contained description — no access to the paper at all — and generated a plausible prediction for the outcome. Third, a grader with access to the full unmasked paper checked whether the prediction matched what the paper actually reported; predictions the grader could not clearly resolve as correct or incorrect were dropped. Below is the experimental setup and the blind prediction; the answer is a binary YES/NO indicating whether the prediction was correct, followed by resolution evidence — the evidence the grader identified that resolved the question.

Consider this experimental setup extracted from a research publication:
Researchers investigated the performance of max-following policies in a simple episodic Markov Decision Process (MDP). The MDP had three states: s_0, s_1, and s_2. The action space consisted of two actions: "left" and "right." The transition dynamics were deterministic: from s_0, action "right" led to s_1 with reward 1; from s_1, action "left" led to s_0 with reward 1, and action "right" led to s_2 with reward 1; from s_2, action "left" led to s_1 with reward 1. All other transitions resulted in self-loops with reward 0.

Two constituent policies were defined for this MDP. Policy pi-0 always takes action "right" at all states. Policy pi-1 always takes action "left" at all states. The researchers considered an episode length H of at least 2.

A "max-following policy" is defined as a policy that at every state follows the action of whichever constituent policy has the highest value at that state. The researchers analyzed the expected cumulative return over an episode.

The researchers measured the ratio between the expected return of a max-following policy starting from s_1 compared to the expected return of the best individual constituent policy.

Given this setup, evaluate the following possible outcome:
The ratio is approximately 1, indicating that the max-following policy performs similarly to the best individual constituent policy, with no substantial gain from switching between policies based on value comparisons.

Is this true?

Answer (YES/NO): NO